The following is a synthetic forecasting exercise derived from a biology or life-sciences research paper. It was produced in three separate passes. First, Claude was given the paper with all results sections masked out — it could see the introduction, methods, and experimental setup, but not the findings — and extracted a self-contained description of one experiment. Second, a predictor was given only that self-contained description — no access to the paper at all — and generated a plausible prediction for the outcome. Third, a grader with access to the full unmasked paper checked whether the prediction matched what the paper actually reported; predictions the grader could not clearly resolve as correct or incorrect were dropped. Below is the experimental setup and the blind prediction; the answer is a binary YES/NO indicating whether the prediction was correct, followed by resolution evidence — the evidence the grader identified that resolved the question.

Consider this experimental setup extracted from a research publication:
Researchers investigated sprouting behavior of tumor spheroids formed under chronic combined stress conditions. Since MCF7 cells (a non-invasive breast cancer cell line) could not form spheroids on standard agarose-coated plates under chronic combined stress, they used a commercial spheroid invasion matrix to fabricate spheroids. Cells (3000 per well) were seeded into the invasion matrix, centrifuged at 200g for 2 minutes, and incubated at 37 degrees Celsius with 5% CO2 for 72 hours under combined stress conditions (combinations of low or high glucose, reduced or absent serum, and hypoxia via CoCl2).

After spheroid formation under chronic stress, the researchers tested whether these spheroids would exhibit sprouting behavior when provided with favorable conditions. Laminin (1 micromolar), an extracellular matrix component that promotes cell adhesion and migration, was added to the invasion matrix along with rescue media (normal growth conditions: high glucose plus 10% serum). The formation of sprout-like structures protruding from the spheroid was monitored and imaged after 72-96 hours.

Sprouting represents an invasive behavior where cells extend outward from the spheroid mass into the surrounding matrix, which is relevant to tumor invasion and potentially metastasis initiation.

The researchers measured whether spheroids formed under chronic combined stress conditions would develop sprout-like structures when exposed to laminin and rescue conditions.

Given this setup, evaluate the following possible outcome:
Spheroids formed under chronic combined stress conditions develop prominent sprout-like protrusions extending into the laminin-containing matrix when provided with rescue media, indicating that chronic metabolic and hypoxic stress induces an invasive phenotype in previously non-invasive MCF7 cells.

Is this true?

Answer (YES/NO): YES